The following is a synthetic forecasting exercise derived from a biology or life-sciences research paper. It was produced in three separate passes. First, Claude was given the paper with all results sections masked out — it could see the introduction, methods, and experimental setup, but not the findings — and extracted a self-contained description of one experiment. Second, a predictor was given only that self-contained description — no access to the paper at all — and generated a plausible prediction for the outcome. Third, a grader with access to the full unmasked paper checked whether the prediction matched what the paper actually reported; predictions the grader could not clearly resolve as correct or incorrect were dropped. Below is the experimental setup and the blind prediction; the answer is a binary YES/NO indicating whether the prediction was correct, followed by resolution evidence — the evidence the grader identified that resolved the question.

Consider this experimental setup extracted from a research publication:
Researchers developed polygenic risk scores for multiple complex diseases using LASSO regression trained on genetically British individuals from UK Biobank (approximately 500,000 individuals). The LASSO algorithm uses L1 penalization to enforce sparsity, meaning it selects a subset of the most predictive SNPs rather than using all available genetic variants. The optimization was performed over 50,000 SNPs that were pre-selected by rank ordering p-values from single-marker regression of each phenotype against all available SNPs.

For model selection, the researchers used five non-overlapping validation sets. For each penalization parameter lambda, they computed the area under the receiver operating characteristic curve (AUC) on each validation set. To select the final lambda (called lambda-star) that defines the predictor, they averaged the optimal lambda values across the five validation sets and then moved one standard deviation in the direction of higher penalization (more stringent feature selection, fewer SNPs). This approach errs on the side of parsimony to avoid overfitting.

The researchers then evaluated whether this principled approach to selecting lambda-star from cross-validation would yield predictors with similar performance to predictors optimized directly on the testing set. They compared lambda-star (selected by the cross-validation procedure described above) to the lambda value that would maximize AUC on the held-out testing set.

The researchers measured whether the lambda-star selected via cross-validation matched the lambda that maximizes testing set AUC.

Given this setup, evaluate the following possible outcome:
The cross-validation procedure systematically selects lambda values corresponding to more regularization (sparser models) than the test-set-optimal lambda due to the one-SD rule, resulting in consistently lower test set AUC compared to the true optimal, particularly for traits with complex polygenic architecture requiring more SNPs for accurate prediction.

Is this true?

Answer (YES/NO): NO